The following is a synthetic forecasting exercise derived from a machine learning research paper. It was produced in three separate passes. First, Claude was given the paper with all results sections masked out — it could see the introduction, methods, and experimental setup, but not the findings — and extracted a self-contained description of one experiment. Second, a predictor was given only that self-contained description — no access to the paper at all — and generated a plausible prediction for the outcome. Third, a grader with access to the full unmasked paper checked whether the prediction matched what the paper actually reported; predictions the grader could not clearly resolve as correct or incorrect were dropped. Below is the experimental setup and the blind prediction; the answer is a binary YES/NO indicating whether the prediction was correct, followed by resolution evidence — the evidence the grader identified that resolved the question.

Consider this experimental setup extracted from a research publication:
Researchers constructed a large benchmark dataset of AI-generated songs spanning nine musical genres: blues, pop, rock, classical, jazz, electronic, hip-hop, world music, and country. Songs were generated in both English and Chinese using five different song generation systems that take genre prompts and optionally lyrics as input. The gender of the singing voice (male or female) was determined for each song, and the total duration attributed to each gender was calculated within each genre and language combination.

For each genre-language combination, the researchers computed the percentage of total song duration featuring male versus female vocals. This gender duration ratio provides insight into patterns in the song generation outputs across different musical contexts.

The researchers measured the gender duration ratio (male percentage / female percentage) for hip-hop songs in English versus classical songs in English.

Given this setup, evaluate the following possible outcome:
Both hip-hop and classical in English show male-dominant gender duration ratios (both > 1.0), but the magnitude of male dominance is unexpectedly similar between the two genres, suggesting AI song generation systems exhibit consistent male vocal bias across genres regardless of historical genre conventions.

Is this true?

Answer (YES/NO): NO